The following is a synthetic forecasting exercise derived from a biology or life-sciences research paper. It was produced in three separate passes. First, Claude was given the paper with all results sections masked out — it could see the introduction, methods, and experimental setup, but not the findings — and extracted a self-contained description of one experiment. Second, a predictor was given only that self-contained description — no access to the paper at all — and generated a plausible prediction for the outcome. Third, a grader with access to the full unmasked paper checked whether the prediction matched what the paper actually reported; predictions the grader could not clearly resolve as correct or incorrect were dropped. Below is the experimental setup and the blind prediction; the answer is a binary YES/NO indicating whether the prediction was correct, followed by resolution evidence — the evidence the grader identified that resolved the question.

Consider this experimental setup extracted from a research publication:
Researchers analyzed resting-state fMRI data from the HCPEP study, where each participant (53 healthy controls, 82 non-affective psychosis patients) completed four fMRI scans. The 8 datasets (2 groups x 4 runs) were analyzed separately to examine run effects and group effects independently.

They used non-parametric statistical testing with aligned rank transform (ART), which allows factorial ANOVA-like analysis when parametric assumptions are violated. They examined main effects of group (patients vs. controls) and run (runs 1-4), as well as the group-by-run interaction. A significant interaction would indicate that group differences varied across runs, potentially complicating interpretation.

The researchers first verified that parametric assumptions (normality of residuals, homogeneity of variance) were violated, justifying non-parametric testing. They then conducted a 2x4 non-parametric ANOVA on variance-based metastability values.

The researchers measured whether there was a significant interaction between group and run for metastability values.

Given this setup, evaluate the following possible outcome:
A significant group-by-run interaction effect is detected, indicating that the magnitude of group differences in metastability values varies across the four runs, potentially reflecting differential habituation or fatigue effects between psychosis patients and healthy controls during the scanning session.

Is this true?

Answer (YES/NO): YES